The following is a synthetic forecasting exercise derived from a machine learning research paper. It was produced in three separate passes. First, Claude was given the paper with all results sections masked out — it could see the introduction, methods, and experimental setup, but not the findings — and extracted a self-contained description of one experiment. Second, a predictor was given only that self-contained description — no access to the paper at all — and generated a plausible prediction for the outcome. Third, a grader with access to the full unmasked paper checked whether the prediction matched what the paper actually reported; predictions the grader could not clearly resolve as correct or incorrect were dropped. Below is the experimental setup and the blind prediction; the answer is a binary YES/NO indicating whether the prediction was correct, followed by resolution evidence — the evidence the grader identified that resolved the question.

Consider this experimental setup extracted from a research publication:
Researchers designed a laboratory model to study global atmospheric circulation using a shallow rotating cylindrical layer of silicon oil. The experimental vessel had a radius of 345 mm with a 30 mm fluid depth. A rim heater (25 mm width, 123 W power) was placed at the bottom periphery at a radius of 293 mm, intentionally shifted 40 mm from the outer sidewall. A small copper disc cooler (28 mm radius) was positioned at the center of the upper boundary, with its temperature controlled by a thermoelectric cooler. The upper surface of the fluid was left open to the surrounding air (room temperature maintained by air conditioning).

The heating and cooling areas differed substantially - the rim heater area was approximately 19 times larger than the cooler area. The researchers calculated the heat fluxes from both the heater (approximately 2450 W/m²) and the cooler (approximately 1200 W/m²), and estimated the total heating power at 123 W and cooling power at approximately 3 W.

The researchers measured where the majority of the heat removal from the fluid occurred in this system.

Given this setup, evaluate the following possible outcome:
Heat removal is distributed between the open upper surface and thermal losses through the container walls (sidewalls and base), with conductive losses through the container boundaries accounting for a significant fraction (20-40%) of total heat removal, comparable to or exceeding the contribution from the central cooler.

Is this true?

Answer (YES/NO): NO